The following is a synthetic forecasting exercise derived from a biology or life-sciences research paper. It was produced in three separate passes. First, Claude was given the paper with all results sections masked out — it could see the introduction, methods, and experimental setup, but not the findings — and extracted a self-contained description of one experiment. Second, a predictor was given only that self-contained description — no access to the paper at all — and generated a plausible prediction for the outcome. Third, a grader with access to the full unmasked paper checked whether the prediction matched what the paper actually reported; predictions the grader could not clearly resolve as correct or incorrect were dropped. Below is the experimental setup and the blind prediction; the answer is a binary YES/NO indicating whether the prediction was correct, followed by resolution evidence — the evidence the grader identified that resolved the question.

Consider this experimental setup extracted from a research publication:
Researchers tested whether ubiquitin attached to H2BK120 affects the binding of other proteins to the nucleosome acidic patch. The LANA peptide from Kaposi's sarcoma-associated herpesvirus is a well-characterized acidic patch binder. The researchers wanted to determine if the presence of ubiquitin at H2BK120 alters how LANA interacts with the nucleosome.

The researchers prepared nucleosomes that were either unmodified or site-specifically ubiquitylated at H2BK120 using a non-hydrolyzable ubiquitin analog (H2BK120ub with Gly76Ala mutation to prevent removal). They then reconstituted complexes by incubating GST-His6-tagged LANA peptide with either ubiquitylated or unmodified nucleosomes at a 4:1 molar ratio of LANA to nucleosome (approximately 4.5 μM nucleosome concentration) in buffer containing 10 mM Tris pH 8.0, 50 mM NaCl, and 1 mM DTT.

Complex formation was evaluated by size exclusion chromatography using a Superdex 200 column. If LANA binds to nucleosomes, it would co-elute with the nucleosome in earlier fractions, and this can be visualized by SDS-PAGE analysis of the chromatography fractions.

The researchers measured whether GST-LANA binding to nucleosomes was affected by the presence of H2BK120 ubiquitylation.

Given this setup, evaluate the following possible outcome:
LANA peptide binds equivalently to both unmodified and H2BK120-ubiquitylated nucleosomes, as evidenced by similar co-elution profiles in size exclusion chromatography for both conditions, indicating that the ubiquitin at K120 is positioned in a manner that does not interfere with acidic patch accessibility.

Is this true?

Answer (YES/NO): NO